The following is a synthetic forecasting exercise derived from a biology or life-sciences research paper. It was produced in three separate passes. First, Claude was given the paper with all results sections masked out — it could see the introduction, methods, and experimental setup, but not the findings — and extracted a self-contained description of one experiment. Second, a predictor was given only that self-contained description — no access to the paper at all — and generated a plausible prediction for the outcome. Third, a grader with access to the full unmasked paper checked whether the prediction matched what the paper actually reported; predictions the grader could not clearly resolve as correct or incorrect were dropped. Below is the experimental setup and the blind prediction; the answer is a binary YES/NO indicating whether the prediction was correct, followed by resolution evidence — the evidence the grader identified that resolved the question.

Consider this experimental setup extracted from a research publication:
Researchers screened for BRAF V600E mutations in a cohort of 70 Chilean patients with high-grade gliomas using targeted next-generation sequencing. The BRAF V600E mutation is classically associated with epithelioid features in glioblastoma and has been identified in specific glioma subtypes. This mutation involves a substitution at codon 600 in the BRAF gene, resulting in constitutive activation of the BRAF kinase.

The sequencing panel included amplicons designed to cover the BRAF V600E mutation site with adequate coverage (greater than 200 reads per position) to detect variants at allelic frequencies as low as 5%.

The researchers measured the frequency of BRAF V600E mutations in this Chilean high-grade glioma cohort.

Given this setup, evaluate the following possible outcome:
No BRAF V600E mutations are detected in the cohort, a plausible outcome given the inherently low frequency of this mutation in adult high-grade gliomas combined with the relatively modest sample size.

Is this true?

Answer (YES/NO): YES